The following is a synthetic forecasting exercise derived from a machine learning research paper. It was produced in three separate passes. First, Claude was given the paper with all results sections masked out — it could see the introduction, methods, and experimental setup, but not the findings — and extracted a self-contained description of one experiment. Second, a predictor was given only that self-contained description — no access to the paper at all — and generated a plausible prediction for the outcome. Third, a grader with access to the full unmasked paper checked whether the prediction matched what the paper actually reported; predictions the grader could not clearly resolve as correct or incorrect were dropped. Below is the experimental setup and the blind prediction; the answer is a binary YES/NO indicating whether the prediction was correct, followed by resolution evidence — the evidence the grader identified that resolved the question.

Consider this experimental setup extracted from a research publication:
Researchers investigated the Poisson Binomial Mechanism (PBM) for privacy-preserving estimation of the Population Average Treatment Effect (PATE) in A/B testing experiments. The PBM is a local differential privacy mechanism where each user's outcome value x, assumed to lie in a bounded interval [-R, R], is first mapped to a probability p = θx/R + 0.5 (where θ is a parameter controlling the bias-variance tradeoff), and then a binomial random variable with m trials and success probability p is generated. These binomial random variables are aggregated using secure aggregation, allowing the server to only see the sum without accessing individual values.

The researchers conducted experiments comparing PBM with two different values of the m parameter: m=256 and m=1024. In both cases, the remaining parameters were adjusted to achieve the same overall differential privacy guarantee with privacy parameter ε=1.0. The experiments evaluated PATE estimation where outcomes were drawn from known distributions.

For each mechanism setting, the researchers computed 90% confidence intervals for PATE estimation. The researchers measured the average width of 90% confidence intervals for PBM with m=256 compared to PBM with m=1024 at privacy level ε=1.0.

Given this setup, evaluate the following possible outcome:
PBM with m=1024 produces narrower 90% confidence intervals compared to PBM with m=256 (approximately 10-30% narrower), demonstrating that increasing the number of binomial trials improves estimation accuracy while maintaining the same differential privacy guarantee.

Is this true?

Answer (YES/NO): NO